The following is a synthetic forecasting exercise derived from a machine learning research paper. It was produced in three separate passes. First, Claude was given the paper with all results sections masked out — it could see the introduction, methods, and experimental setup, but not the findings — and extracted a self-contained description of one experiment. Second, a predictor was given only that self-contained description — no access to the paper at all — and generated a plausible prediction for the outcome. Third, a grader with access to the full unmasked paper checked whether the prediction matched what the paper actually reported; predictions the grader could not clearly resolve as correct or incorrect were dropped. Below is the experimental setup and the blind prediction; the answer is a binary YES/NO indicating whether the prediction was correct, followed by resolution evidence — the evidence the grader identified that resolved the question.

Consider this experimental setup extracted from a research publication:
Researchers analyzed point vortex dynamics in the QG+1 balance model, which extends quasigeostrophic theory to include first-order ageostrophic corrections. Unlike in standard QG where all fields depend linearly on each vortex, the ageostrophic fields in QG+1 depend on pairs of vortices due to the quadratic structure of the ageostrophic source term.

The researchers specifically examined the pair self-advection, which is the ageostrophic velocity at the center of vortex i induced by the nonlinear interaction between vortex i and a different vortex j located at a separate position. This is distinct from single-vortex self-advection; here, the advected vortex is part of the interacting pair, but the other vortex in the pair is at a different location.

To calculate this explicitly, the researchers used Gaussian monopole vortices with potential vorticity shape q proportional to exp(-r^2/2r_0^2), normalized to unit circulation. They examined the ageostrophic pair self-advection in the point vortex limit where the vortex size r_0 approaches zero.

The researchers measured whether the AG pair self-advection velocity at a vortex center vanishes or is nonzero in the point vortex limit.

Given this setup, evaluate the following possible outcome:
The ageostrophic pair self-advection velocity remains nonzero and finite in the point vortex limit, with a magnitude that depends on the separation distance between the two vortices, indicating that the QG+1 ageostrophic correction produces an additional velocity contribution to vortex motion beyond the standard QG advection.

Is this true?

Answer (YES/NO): NO